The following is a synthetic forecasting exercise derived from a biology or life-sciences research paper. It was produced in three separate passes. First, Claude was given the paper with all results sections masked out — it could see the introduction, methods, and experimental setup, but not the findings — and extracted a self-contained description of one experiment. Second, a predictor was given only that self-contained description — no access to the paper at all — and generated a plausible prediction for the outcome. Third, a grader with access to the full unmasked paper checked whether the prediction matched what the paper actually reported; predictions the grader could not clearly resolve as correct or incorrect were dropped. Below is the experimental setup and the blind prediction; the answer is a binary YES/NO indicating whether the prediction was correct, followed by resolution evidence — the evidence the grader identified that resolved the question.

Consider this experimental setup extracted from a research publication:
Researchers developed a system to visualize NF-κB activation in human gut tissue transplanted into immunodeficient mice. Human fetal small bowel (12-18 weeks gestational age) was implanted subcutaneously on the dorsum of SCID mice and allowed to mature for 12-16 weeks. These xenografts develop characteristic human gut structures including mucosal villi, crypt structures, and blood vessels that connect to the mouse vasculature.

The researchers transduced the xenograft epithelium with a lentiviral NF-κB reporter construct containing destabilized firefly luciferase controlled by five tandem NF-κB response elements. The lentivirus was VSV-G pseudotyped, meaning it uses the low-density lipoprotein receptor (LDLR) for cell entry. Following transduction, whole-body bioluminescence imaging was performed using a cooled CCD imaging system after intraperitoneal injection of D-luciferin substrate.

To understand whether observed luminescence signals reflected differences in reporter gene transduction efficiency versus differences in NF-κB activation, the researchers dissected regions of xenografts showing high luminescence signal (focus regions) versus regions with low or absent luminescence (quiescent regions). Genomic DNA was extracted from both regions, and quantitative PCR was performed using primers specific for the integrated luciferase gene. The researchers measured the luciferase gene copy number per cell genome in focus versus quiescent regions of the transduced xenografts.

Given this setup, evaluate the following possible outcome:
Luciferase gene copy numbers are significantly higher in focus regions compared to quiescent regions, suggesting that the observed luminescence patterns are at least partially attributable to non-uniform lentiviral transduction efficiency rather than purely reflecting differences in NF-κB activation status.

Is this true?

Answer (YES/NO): NO